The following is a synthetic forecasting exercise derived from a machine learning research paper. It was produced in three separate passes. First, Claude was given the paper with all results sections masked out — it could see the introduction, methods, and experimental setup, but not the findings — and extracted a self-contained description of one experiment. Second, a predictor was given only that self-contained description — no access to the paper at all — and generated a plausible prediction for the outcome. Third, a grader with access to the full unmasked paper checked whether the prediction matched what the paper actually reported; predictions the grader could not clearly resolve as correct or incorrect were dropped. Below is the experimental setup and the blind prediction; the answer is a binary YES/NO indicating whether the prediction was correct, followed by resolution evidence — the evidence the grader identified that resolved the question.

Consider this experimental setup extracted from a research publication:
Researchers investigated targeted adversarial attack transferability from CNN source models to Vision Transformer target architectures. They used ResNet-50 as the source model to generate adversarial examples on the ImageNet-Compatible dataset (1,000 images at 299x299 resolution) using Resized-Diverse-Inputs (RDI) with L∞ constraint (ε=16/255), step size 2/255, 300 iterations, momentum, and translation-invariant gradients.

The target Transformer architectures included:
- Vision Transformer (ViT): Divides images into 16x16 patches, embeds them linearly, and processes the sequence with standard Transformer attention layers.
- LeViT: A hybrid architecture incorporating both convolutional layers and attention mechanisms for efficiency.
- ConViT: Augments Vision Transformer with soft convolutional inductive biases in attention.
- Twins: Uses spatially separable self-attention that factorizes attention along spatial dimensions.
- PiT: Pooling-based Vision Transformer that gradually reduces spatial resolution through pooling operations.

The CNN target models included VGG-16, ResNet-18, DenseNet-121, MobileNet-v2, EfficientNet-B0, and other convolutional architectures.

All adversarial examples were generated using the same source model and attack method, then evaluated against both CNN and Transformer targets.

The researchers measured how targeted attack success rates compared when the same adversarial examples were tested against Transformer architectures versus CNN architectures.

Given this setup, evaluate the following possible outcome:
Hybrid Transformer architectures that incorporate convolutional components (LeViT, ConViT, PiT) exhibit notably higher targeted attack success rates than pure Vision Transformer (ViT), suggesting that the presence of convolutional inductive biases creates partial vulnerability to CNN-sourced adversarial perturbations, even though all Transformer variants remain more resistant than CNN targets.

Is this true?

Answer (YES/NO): NO